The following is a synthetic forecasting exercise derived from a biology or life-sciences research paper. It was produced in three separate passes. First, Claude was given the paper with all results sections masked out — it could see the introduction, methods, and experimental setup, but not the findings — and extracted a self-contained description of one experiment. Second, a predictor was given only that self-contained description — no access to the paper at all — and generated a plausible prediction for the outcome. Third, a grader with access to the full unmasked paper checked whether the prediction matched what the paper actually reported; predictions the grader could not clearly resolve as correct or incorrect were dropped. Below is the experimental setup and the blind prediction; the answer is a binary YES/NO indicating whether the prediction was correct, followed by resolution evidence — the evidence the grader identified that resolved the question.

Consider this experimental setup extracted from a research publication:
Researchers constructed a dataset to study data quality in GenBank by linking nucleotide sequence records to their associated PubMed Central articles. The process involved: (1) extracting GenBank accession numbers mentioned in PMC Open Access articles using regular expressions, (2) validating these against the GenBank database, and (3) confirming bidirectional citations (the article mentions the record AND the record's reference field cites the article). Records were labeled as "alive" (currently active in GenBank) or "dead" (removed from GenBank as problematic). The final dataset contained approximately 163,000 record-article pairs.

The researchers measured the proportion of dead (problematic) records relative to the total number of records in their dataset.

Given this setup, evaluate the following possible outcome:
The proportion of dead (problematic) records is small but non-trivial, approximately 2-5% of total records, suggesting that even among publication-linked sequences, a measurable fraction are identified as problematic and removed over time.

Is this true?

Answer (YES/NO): NO